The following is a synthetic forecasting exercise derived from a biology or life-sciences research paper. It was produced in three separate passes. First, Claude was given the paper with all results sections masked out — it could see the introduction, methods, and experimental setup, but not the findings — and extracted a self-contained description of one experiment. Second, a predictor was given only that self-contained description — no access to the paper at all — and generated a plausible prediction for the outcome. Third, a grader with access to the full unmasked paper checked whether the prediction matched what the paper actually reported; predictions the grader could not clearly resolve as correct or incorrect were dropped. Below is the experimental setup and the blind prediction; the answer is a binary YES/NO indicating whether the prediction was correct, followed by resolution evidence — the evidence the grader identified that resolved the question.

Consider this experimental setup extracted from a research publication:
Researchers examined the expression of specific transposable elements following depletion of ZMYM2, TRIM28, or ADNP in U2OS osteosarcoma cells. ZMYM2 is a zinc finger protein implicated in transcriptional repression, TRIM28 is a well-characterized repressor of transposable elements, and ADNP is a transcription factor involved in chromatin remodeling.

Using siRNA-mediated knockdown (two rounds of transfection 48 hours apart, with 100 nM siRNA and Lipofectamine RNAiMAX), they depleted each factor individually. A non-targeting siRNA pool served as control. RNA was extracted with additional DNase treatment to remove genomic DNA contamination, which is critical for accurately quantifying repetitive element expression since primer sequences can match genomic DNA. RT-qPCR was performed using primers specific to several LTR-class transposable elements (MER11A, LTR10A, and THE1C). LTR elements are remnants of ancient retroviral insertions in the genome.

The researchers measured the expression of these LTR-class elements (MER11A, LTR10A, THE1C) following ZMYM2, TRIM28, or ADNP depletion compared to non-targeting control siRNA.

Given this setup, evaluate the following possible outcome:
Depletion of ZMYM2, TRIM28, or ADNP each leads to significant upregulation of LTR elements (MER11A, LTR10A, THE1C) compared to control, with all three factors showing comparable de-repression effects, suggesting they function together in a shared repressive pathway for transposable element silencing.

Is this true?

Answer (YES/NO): NO